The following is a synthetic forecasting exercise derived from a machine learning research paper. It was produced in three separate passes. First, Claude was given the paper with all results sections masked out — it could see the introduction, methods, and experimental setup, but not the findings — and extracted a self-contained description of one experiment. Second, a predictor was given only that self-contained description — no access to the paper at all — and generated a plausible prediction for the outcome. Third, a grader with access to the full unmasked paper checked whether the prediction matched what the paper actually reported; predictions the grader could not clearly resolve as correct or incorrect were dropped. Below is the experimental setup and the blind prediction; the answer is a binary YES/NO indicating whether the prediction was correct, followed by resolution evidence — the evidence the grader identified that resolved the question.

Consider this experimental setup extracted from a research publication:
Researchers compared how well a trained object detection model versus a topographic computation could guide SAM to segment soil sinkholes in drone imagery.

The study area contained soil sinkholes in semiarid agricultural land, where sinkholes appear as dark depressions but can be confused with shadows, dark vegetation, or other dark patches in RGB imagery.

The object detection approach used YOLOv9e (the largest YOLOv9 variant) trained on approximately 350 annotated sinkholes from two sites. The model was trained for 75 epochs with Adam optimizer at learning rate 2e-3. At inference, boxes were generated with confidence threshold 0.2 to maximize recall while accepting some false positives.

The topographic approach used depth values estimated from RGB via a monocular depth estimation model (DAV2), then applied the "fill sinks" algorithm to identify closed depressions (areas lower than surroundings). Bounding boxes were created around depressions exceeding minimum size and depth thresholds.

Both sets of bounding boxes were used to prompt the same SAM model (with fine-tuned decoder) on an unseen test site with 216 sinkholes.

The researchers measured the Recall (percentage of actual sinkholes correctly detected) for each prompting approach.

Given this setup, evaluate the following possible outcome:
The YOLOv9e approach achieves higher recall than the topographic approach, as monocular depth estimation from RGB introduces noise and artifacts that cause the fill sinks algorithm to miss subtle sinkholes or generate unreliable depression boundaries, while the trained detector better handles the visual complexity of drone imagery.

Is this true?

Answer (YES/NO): YES